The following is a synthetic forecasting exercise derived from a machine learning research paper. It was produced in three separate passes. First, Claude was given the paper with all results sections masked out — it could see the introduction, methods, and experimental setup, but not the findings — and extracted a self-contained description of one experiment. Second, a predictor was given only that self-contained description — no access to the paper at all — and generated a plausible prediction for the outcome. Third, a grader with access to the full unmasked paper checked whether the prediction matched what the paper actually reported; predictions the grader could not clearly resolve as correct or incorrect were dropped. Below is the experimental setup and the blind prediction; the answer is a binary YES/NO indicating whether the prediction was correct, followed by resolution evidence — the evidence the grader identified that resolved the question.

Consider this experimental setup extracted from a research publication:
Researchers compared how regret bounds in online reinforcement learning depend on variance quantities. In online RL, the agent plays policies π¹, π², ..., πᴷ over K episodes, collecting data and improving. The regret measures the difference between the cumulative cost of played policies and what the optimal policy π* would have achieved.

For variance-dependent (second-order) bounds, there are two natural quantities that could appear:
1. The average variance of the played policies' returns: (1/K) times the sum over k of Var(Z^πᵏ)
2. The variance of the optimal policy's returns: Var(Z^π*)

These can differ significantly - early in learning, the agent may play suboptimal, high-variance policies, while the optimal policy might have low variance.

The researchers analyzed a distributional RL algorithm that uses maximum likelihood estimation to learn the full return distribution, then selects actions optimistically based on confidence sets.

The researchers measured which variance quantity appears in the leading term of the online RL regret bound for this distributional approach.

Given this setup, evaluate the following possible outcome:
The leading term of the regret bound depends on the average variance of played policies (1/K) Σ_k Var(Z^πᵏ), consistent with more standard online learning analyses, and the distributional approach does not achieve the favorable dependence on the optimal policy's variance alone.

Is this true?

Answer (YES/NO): YES